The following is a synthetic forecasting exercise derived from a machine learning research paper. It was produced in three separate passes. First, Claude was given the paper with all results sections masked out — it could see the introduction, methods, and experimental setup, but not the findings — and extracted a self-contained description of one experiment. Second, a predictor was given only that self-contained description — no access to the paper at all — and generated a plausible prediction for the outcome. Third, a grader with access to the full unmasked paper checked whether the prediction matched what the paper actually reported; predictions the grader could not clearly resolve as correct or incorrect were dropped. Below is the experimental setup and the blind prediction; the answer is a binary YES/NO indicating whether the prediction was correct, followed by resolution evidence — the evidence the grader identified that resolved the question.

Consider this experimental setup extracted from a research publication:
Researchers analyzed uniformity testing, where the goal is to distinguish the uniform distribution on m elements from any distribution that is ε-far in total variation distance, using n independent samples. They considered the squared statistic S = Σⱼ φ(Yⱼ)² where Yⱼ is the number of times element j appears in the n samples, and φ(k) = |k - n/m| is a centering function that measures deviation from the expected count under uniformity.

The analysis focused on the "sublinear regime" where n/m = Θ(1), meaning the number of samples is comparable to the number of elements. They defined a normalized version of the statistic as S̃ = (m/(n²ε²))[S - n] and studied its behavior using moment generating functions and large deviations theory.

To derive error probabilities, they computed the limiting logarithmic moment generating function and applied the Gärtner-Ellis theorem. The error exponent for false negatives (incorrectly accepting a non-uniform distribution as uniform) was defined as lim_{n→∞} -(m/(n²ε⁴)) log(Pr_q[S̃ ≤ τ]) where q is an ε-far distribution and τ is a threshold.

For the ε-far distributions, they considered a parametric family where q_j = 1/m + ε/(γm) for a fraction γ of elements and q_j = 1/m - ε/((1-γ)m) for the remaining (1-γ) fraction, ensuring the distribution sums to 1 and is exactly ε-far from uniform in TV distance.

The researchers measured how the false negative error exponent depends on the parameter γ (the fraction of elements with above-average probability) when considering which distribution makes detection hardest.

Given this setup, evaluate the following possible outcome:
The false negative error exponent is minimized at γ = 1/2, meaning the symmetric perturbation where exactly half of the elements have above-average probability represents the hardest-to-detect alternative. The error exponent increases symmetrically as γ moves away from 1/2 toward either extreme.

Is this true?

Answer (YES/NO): YES